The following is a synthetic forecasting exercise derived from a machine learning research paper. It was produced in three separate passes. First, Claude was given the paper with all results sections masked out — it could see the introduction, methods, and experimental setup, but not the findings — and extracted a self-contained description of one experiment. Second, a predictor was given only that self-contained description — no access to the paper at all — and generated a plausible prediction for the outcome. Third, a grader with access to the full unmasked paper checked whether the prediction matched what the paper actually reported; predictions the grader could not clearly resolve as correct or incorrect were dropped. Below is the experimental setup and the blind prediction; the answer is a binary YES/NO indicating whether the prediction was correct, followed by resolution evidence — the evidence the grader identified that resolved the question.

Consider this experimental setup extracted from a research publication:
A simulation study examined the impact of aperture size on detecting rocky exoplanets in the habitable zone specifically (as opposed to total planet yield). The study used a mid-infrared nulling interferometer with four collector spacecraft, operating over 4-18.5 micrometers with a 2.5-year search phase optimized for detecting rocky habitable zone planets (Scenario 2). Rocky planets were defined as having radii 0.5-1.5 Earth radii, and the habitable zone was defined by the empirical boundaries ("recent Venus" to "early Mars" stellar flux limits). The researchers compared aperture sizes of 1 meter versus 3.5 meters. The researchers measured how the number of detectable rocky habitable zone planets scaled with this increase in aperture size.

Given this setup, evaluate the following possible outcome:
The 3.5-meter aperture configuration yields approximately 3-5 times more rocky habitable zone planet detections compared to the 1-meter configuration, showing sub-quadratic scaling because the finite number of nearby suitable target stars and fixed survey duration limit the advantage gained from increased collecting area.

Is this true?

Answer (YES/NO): YES